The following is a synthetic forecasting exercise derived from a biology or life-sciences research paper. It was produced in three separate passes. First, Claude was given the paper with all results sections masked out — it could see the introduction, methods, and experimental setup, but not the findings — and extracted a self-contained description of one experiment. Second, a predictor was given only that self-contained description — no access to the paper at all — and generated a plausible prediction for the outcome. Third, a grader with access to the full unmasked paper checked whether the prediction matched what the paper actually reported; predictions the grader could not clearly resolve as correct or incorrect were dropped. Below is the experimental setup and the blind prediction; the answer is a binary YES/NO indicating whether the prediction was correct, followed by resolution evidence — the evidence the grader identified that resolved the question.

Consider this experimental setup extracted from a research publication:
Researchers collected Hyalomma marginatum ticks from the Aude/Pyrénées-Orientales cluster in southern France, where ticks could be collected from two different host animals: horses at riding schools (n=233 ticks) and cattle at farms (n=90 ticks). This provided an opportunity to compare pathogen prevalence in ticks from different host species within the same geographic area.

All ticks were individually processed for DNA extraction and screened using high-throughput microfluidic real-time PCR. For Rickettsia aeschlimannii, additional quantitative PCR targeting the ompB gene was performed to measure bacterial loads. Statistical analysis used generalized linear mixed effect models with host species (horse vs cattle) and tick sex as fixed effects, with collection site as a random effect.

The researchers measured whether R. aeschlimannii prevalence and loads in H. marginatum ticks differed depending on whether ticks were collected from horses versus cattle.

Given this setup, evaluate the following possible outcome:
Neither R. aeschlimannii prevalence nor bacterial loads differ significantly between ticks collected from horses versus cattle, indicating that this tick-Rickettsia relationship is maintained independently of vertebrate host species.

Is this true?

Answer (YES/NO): YES